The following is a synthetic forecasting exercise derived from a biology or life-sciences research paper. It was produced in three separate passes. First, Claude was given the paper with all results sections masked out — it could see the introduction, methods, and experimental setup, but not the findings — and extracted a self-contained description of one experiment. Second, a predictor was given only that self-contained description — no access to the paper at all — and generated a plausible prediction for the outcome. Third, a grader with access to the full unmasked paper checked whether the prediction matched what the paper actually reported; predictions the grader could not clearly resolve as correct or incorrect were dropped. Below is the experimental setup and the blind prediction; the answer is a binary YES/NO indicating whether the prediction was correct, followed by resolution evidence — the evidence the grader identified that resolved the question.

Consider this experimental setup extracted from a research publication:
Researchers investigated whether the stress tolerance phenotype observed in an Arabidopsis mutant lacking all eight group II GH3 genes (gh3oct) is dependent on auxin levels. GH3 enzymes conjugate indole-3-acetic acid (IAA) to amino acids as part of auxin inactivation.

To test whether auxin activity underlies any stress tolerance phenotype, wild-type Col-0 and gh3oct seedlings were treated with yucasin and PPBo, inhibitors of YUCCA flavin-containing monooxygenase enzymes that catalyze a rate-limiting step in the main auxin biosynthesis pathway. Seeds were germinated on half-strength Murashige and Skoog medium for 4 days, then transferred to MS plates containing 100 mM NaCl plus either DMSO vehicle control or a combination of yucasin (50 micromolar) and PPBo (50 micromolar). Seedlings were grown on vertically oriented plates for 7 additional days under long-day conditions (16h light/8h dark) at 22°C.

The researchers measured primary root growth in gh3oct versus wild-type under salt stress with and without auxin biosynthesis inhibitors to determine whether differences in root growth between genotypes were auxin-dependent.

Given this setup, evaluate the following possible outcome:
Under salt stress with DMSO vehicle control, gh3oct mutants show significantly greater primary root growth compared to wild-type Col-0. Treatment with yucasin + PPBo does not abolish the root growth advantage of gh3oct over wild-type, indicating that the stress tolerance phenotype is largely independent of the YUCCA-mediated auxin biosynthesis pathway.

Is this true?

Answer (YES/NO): NO